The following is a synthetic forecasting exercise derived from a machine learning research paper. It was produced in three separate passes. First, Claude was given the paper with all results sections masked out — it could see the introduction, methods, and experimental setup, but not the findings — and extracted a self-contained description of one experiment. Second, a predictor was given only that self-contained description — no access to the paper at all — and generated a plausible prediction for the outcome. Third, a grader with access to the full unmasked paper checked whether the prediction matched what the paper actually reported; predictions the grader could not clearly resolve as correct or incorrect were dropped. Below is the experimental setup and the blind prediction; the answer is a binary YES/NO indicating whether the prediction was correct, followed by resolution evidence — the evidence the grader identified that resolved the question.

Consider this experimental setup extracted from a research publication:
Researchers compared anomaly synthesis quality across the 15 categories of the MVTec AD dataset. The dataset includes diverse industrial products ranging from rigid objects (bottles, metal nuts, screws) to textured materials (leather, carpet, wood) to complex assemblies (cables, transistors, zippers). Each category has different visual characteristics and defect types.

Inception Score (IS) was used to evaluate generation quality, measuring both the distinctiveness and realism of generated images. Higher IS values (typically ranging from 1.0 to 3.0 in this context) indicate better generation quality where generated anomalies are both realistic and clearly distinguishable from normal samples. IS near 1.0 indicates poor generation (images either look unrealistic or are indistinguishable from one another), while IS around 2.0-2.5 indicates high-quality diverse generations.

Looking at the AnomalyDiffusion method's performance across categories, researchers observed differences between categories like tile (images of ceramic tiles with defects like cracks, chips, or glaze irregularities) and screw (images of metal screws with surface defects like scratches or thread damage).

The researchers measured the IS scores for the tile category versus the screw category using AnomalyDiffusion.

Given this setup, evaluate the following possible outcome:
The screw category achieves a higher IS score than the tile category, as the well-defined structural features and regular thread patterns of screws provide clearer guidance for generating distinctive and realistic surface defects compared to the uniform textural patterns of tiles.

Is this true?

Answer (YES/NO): NO